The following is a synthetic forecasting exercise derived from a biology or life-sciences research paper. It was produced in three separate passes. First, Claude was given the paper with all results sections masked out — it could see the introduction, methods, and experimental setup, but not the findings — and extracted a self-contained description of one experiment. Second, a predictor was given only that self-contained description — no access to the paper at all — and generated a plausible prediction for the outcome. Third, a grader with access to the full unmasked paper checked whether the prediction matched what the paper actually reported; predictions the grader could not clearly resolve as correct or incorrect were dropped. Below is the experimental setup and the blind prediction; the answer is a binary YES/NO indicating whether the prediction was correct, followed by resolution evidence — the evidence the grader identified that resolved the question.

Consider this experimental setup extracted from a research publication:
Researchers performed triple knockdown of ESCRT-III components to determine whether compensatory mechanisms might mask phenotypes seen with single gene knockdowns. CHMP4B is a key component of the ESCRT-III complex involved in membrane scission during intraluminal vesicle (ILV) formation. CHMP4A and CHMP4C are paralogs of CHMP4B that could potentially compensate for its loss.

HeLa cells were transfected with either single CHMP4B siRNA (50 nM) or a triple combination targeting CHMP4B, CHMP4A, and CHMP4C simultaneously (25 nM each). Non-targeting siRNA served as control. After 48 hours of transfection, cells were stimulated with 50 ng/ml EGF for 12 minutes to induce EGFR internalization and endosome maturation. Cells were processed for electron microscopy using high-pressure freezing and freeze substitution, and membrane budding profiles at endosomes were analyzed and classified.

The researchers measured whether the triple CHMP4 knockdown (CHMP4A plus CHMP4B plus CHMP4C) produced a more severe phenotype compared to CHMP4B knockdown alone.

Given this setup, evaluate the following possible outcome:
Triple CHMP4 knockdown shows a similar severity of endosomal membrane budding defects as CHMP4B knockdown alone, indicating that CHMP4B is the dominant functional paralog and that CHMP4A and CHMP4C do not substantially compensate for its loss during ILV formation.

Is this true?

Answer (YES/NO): YES